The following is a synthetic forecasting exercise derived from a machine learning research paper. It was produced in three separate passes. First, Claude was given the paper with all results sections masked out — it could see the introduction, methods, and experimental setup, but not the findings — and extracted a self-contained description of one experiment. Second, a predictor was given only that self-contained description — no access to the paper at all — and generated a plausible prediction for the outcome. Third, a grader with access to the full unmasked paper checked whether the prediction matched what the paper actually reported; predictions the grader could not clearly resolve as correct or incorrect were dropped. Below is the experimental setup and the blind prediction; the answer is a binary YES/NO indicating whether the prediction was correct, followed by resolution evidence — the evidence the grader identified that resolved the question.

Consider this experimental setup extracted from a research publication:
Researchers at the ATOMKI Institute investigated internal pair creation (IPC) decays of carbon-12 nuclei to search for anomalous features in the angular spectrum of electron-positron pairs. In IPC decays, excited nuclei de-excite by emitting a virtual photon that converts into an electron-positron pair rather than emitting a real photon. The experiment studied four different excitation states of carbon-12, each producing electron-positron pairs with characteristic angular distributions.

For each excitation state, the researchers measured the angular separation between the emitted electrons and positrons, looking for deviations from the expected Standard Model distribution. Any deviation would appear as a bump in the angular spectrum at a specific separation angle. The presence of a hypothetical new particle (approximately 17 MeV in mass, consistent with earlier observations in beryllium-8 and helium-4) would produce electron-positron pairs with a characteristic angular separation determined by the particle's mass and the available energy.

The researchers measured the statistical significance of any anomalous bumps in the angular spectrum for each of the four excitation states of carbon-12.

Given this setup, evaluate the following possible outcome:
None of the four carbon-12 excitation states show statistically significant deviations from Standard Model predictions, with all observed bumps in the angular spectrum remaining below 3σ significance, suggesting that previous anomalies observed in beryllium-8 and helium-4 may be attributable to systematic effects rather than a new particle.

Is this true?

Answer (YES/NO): NO